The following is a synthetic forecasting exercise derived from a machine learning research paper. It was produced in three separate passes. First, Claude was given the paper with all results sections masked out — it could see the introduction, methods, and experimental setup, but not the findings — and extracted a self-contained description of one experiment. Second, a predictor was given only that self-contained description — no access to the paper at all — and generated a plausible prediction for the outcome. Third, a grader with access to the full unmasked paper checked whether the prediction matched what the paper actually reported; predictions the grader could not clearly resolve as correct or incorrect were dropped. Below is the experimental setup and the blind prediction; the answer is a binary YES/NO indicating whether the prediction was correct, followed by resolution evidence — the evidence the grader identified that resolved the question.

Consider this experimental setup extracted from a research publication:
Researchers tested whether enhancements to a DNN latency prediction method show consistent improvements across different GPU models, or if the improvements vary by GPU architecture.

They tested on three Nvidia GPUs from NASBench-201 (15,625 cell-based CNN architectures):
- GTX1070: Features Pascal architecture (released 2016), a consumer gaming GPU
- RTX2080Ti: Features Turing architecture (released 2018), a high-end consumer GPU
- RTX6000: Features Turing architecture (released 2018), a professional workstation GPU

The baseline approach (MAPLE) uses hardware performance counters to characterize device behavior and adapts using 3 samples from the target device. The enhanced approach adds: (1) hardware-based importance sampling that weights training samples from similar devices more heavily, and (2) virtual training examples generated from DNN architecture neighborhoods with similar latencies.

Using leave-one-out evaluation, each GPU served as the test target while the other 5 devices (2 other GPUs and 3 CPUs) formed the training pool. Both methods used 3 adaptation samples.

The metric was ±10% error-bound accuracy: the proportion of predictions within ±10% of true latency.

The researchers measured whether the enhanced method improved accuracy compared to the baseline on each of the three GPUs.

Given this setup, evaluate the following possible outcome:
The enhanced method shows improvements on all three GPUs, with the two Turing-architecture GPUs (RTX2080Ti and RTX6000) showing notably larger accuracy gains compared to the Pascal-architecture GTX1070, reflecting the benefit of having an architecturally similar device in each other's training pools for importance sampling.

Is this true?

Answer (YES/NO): NO